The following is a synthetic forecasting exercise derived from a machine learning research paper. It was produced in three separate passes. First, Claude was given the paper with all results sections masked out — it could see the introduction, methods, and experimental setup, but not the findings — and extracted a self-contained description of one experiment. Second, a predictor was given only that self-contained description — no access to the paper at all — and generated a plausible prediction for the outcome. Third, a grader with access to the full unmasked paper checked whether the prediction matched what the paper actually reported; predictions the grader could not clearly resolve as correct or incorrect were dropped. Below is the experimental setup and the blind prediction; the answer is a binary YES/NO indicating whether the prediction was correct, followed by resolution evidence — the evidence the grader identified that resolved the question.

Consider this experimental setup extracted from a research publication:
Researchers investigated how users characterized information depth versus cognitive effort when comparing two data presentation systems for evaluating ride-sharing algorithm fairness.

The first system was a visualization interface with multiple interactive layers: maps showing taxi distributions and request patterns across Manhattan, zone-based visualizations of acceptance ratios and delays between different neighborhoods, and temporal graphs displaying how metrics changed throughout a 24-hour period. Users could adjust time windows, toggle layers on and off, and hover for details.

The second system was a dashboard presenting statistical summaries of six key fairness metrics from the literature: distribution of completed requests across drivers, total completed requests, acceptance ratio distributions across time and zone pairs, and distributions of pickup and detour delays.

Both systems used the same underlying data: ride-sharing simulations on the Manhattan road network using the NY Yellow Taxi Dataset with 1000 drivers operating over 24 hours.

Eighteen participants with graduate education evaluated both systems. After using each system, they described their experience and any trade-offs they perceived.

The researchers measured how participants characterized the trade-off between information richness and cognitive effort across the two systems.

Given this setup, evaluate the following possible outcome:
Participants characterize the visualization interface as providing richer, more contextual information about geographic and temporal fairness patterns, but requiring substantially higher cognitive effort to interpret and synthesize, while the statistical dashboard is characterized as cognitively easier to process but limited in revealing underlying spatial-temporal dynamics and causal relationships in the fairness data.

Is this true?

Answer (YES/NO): YES